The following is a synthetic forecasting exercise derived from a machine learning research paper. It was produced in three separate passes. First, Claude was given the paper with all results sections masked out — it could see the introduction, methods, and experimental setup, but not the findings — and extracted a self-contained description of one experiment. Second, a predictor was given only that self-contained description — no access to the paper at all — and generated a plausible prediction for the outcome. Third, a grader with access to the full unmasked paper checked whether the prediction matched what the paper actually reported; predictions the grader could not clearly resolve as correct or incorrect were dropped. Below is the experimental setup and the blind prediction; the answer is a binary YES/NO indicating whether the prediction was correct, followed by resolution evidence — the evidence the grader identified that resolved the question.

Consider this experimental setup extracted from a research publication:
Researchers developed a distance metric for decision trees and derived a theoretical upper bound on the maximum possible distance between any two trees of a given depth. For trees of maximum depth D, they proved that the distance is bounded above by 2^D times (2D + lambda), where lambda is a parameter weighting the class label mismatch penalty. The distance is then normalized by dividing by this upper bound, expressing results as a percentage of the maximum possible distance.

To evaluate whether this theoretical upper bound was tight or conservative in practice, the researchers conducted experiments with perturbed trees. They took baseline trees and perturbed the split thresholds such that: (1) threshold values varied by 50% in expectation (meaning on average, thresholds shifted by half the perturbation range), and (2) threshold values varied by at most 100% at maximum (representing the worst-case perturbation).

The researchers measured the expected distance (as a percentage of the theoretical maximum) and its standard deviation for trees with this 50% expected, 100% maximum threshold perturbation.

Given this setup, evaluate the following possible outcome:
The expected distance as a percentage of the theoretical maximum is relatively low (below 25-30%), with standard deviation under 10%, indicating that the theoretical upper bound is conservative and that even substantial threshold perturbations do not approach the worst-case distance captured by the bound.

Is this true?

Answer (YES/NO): YES